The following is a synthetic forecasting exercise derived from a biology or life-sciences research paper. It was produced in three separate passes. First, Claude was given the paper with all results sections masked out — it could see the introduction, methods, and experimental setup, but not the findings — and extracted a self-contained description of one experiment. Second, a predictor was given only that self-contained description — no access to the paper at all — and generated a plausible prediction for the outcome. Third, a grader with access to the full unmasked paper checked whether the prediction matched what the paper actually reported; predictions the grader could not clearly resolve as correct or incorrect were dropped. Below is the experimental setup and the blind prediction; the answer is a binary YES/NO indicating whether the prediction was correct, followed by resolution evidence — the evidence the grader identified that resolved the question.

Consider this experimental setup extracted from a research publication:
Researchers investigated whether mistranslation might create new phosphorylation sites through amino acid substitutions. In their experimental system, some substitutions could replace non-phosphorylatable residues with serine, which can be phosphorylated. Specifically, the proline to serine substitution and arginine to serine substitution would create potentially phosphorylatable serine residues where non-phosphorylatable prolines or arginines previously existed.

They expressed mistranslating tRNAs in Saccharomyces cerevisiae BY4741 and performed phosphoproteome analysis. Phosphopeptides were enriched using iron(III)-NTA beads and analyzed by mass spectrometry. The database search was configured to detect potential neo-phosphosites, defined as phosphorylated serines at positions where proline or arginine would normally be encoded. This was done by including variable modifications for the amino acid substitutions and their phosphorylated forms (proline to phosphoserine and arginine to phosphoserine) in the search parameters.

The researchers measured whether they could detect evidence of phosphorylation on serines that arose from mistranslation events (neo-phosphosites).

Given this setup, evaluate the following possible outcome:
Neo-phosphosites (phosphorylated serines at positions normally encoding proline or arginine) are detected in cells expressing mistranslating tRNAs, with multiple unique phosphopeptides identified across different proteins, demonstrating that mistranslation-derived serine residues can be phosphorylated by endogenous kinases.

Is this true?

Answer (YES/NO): YES